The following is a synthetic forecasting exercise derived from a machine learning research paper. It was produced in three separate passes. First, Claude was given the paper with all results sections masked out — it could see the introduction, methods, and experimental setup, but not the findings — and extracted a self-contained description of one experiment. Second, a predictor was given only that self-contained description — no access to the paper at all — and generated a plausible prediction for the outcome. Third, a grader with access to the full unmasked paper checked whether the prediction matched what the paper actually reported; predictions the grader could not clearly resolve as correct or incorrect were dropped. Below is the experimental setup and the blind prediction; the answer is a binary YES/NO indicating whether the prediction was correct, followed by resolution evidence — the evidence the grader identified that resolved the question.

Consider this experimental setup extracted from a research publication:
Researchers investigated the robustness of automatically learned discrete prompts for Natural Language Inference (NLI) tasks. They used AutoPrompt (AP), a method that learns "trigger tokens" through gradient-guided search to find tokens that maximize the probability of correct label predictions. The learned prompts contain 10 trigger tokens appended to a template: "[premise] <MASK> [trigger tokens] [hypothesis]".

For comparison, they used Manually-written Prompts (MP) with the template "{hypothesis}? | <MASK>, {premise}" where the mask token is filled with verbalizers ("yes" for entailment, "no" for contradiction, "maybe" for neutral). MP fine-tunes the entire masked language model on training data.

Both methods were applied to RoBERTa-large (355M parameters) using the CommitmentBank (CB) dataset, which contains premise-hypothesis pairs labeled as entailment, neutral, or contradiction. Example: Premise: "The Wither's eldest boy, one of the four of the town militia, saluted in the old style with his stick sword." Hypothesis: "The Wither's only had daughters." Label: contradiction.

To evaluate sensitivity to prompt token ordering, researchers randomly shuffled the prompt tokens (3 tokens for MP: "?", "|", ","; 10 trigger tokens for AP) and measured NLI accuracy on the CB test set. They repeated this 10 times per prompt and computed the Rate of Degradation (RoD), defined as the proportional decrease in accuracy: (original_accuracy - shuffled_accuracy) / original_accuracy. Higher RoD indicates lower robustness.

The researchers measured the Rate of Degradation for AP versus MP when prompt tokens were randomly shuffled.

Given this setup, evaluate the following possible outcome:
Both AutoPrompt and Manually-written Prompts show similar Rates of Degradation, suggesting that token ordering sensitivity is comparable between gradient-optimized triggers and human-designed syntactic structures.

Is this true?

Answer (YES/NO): NO